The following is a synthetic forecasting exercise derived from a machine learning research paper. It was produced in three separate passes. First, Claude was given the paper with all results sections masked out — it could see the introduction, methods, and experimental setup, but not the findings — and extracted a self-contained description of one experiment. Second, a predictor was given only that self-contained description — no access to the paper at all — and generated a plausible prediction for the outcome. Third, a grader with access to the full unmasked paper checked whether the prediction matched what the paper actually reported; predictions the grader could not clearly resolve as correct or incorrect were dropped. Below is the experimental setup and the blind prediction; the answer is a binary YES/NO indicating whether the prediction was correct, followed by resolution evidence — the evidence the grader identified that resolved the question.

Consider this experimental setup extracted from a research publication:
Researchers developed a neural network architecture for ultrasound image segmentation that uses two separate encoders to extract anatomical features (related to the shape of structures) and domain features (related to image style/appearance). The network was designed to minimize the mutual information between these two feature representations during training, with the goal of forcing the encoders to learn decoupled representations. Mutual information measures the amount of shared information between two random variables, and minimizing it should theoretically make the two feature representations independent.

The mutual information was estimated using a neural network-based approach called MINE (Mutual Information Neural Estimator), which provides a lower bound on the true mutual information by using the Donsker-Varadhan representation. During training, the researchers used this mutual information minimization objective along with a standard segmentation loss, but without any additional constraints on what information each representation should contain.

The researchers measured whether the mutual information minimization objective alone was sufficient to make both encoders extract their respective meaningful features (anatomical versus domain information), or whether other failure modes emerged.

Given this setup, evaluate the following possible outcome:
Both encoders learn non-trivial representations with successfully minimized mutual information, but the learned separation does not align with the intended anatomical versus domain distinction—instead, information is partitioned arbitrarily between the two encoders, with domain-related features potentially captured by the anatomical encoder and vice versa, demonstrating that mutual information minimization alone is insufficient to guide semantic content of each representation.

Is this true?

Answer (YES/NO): NO